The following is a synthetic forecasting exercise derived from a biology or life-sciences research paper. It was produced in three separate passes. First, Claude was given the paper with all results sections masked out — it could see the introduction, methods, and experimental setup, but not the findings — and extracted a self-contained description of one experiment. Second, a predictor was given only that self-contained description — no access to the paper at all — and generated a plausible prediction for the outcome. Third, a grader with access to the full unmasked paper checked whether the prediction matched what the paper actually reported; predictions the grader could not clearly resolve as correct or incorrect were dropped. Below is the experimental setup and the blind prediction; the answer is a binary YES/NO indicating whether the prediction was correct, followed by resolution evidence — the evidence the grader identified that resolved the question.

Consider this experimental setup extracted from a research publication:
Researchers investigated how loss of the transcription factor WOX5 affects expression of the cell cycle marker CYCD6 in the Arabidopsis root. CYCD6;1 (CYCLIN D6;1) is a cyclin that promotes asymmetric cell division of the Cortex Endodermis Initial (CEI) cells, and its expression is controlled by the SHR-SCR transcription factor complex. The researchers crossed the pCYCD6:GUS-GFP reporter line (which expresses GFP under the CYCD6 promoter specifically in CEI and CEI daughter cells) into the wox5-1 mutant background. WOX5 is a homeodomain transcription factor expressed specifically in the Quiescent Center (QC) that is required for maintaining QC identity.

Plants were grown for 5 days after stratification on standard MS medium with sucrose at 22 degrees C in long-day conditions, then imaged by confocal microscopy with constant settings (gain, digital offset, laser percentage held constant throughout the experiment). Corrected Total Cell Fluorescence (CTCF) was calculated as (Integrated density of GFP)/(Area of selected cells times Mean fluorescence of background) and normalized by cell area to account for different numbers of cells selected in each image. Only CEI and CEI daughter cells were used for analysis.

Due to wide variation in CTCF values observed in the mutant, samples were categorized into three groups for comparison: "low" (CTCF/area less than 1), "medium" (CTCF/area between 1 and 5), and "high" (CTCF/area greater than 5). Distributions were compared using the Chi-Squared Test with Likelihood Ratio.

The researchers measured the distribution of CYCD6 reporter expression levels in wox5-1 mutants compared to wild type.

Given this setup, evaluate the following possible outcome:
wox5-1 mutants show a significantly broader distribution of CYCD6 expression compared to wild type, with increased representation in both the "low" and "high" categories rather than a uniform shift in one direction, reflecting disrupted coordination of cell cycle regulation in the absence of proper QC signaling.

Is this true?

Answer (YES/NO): NO